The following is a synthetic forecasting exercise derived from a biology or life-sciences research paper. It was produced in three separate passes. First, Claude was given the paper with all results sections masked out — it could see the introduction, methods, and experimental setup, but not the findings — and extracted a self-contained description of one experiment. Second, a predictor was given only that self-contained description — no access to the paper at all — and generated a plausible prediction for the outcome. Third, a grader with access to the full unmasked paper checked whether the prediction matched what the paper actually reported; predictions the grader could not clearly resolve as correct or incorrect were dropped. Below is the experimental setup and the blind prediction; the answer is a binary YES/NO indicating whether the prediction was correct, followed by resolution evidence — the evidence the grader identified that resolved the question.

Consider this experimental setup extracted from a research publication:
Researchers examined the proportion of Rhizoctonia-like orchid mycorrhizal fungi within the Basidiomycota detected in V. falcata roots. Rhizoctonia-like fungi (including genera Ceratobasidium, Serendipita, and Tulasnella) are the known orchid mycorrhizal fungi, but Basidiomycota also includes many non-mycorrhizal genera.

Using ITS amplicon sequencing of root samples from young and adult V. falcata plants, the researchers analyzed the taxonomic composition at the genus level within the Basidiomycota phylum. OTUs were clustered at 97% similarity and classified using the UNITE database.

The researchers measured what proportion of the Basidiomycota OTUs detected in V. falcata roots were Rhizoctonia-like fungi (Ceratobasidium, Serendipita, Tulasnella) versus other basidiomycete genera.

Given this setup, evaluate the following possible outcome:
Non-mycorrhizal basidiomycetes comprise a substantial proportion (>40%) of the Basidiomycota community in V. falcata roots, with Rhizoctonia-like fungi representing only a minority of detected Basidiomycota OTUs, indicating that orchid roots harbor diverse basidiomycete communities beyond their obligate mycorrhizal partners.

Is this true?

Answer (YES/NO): YES